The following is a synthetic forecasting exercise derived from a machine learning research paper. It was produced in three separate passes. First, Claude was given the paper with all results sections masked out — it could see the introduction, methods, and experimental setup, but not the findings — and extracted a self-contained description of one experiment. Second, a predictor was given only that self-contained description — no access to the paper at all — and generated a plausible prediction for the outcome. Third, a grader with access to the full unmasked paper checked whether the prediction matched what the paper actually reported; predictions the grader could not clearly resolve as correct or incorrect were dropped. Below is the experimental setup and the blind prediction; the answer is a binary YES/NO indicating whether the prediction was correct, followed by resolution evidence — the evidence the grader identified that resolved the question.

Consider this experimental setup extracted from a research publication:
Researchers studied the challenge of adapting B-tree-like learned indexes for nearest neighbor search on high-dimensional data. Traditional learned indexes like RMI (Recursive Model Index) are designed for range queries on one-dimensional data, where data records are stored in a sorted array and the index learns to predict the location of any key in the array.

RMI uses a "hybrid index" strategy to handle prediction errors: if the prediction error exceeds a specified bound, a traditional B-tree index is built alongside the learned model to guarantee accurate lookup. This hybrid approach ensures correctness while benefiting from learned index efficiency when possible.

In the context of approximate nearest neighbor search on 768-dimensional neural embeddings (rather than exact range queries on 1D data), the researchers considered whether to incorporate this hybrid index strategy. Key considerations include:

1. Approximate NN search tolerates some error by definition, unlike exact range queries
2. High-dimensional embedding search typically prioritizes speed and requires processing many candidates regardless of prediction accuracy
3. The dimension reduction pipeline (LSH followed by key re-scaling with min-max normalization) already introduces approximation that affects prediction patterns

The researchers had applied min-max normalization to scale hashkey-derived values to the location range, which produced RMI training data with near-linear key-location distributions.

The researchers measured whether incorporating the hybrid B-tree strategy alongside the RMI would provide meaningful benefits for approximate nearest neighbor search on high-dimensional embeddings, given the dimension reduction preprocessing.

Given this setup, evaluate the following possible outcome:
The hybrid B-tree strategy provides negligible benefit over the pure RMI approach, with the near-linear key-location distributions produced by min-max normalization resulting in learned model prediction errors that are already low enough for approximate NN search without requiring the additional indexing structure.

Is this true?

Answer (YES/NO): YES